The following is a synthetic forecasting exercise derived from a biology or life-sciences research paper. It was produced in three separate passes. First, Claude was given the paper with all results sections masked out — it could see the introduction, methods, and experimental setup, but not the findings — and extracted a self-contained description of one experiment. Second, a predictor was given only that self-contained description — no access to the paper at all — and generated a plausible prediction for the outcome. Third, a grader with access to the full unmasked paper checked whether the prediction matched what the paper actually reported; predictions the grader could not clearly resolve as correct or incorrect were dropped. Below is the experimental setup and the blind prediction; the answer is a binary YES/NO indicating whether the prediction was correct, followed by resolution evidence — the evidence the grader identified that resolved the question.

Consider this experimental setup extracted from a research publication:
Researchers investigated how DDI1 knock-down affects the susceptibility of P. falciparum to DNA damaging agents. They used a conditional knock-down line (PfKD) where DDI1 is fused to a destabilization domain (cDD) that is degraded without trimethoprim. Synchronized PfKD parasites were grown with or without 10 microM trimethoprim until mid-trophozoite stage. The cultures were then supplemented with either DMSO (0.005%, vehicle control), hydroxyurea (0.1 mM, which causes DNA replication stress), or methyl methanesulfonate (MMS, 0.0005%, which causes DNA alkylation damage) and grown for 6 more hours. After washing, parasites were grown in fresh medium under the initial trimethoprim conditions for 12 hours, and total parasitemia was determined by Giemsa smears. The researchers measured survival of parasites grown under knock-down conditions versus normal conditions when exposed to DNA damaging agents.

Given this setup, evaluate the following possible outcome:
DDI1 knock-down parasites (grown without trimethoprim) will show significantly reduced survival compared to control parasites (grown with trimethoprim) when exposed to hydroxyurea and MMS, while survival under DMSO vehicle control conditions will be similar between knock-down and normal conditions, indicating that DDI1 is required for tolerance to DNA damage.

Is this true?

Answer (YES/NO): YES